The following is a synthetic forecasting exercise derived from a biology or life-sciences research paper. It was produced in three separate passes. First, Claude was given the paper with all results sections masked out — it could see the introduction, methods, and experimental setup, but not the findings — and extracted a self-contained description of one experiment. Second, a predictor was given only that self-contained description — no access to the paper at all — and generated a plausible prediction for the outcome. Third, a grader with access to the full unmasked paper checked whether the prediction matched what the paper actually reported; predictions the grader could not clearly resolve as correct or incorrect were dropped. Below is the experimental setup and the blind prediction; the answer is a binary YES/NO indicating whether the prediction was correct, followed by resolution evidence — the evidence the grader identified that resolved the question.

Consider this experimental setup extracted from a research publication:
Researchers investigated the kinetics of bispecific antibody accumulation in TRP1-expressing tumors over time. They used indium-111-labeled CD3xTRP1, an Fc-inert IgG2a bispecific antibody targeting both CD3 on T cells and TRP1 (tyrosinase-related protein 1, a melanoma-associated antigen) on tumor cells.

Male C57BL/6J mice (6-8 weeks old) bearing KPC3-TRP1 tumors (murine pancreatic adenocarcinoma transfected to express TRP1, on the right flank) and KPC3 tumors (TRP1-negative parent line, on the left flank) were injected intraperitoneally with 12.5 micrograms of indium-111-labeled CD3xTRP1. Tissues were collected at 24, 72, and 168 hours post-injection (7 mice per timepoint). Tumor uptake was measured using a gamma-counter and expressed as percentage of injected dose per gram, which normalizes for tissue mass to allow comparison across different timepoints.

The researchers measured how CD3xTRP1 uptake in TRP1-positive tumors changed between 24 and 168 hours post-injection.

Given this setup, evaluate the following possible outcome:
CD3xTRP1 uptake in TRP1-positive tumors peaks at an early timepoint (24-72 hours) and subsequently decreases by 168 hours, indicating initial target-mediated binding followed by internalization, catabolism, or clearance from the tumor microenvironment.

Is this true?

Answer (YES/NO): YES